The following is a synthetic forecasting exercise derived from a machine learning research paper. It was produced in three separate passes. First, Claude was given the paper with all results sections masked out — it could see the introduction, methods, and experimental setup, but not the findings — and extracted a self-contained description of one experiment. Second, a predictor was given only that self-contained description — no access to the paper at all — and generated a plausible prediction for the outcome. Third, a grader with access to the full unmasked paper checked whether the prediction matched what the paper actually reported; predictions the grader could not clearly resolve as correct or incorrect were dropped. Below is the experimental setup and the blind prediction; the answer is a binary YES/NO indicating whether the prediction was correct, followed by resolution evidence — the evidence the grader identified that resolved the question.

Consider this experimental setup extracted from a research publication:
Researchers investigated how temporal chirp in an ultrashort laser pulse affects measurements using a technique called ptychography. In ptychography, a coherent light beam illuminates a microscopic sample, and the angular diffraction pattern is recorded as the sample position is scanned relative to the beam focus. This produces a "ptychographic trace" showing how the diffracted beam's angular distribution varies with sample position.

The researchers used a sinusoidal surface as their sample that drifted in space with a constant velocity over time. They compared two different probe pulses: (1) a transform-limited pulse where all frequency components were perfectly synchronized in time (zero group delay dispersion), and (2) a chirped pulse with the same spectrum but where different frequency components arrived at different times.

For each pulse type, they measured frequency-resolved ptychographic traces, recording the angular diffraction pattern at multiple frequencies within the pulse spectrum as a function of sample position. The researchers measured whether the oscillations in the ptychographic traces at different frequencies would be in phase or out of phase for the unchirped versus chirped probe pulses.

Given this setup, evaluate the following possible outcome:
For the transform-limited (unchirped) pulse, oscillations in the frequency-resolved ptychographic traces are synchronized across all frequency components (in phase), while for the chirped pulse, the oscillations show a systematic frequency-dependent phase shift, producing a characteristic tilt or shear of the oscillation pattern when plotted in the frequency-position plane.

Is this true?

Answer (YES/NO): YES